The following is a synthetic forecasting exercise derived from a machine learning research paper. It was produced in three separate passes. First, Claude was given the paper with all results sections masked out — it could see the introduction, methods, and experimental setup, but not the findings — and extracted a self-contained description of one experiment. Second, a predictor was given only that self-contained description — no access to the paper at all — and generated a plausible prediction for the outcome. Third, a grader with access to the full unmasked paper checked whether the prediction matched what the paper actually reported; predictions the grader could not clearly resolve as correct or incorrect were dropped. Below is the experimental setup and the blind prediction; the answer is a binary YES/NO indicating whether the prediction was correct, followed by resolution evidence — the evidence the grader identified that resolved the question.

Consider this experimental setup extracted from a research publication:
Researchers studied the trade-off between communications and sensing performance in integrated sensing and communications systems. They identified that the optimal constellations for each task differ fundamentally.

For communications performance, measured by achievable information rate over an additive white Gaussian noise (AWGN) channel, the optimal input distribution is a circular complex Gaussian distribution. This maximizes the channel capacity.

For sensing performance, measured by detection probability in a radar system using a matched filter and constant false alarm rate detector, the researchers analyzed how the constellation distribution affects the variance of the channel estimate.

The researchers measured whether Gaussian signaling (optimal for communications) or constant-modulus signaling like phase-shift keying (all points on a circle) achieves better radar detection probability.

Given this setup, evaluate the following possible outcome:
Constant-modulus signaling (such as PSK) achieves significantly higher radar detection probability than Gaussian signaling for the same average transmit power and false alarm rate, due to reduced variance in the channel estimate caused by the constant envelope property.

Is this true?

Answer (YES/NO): YES